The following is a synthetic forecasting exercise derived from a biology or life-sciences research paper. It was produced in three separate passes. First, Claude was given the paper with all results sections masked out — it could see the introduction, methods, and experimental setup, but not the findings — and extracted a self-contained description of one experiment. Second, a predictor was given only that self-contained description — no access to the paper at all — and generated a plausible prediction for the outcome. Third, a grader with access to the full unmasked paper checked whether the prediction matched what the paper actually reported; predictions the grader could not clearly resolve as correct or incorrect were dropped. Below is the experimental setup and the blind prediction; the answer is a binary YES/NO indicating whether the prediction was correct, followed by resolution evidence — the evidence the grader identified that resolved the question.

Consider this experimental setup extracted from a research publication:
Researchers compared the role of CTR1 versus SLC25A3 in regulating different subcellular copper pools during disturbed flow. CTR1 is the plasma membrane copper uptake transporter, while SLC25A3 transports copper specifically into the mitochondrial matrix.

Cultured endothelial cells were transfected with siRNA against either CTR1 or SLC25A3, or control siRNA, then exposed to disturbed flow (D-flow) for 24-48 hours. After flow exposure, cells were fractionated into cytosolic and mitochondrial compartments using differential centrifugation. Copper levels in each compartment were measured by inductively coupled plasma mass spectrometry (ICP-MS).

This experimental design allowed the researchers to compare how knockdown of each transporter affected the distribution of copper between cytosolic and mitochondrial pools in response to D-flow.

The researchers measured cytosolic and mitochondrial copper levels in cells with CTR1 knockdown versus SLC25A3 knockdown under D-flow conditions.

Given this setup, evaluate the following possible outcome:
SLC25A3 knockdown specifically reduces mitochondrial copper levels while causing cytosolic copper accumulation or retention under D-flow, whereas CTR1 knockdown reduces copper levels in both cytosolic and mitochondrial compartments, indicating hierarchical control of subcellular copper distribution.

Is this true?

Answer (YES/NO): YES